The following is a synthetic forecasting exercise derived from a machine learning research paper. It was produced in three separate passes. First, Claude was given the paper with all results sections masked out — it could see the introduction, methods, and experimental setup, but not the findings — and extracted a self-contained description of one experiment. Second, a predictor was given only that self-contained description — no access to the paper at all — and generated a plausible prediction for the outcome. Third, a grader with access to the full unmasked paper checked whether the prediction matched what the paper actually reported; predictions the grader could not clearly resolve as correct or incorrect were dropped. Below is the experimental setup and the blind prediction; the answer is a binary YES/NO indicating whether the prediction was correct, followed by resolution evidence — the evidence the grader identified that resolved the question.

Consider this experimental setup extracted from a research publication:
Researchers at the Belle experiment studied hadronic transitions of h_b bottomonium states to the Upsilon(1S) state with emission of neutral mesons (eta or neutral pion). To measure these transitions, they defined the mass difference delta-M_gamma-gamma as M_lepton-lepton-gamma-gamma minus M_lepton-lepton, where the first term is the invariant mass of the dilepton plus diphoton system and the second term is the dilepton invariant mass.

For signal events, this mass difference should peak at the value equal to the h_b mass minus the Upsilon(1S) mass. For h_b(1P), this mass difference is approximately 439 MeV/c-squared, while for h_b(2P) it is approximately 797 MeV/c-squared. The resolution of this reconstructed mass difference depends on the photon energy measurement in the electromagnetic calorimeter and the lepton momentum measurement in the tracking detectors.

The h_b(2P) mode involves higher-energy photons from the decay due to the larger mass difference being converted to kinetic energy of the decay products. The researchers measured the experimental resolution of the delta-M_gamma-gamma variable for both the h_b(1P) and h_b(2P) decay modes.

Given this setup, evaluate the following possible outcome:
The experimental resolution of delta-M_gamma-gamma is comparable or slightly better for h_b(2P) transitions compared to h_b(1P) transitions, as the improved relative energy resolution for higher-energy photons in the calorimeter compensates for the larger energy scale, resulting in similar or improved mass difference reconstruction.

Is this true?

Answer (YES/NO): NO